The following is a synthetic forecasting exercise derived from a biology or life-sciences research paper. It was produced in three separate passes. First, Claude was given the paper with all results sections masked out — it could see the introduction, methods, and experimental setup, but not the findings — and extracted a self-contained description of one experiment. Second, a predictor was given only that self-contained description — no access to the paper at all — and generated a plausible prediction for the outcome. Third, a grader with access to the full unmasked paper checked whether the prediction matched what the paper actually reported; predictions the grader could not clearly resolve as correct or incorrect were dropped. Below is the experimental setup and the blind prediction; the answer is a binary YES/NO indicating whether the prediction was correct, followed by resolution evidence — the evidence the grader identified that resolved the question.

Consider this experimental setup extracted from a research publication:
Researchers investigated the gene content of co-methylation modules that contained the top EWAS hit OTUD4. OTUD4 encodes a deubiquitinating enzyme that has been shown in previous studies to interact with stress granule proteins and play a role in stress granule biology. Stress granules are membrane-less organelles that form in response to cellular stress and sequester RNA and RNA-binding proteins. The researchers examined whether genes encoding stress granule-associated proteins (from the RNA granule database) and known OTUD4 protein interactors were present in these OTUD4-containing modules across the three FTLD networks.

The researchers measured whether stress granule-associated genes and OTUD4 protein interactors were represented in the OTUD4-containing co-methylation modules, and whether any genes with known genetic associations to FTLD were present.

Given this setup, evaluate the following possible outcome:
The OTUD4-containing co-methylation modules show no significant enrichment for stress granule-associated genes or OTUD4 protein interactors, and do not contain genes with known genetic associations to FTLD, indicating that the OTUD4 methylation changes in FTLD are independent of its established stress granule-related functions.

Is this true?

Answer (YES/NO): NO